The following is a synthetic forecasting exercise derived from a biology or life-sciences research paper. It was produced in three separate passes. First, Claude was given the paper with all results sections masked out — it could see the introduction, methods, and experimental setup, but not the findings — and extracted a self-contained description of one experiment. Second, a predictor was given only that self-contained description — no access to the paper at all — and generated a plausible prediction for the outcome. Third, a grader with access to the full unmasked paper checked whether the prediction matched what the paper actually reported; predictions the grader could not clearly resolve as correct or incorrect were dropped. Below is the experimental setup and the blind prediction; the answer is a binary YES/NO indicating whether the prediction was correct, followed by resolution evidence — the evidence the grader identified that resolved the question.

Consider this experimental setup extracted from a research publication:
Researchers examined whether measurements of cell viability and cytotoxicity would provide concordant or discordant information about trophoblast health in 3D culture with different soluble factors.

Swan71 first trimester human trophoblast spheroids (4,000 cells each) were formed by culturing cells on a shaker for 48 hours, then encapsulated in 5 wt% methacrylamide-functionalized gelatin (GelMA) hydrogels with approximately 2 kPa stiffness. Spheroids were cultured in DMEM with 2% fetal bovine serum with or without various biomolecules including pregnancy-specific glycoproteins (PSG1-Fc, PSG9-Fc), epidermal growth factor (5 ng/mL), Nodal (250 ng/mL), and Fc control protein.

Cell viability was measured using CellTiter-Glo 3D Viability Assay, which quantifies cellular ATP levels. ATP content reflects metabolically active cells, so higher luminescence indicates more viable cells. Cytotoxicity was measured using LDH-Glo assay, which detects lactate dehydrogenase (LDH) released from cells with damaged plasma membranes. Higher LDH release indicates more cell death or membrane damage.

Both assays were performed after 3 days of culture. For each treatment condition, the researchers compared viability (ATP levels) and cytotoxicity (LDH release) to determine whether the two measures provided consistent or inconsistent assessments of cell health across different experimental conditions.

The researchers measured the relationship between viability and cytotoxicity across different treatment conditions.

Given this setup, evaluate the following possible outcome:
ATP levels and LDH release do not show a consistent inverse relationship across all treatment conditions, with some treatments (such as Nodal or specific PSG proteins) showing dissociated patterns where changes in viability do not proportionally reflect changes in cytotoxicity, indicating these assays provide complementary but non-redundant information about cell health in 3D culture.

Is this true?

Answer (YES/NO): YES